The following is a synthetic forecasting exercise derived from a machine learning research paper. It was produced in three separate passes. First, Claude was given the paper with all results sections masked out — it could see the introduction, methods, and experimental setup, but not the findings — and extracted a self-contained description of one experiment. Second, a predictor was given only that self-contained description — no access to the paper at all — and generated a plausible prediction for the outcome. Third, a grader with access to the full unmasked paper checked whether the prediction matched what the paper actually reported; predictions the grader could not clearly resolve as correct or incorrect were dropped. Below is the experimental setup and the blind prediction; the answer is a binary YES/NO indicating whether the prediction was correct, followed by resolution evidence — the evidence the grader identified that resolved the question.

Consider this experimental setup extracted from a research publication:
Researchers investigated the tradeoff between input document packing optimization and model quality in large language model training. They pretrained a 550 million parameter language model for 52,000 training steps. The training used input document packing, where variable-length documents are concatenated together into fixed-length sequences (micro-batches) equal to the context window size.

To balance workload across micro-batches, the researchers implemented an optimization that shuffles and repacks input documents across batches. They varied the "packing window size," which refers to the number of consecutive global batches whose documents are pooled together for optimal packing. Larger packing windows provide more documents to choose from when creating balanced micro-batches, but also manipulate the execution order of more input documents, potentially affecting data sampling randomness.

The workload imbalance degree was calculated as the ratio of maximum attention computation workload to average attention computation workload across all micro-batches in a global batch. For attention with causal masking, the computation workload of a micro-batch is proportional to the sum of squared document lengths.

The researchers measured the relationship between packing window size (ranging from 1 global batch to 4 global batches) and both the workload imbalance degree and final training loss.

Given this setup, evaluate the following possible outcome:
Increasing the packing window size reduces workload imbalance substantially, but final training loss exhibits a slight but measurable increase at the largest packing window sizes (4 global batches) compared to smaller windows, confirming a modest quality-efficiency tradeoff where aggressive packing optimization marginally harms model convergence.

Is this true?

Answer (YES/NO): NO